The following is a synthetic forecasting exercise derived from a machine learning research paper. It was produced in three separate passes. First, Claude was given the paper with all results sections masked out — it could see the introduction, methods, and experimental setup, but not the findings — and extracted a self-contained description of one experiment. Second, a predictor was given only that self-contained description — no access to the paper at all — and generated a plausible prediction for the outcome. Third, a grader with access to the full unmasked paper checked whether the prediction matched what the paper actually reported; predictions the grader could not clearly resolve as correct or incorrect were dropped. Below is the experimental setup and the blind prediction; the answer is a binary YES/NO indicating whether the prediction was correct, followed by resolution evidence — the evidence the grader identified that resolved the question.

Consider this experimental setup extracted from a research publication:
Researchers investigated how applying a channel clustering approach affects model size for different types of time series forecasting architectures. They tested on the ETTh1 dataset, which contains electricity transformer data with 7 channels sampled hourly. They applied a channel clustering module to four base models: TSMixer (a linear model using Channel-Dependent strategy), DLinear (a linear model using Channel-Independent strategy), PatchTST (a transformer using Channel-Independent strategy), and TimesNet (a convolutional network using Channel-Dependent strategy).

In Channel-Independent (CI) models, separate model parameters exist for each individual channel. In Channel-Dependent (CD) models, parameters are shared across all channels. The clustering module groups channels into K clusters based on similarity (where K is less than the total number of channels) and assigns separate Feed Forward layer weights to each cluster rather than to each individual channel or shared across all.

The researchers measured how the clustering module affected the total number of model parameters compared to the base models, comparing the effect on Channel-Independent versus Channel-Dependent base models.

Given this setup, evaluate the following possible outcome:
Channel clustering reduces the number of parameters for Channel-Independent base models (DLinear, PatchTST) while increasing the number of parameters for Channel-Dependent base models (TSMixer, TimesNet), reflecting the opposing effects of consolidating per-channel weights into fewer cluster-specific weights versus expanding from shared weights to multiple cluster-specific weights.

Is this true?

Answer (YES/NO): YES